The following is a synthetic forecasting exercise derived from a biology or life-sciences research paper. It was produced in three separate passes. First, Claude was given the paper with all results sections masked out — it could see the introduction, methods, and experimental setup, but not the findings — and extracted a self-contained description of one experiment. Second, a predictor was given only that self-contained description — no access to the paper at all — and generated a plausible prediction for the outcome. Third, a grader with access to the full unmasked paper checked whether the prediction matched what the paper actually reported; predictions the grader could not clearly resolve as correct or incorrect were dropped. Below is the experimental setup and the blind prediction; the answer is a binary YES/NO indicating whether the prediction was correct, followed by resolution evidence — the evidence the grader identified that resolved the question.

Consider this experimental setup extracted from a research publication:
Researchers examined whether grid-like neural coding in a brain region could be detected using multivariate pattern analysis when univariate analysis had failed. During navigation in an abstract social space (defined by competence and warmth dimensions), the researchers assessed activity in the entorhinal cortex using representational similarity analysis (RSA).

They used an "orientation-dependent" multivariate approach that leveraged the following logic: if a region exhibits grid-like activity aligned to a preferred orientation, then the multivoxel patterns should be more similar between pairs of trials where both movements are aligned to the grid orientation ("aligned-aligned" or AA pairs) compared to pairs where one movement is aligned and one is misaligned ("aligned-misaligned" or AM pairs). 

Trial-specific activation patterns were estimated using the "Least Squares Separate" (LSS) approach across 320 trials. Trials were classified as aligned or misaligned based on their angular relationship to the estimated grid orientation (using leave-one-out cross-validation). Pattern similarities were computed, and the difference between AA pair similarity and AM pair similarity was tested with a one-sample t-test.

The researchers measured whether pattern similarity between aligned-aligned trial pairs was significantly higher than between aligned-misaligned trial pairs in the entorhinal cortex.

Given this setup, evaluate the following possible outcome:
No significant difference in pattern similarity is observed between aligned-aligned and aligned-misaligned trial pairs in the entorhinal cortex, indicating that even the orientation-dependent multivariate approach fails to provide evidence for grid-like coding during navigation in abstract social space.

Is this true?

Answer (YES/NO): YES